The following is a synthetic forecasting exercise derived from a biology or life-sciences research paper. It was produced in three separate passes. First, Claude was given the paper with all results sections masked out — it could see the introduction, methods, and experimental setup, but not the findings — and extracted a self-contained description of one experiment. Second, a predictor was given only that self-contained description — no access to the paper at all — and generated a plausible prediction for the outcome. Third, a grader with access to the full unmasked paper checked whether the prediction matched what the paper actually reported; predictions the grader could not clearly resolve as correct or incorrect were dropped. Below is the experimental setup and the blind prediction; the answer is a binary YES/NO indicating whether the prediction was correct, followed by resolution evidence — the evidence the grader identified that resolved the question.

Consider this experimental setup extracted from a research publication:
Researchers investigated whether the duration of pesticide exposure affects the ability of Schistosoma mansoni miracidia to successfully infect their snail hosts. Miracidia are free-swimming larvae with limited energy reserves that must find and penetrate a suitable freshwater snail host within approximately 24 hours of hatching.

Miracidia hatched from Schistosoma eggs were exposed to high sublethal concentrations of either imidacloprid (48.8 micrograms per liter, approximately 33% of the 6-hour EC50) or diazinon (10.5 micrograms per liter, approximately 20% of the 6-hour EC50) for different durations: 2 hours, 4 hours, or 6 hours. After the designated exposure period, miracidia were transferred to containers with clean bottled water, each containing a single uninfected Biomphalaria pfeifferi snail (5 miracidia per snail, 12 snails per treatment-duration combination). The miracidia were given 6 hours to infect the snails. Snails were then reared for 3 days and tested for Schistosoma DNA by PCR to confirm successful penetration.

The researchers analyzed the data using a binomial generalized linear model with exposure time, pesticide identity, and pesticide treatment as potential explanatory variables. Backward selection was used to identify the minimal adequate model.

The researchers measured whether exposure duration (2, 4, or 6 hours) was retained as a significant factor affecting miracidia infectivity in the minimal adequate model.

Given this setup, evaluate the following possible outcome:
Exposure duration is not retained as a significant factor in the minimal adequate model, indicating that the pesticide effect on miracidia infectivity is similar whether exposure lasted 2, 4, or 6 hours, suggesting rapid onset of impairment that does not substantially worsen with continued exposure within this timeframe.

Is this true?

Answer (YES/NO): YES